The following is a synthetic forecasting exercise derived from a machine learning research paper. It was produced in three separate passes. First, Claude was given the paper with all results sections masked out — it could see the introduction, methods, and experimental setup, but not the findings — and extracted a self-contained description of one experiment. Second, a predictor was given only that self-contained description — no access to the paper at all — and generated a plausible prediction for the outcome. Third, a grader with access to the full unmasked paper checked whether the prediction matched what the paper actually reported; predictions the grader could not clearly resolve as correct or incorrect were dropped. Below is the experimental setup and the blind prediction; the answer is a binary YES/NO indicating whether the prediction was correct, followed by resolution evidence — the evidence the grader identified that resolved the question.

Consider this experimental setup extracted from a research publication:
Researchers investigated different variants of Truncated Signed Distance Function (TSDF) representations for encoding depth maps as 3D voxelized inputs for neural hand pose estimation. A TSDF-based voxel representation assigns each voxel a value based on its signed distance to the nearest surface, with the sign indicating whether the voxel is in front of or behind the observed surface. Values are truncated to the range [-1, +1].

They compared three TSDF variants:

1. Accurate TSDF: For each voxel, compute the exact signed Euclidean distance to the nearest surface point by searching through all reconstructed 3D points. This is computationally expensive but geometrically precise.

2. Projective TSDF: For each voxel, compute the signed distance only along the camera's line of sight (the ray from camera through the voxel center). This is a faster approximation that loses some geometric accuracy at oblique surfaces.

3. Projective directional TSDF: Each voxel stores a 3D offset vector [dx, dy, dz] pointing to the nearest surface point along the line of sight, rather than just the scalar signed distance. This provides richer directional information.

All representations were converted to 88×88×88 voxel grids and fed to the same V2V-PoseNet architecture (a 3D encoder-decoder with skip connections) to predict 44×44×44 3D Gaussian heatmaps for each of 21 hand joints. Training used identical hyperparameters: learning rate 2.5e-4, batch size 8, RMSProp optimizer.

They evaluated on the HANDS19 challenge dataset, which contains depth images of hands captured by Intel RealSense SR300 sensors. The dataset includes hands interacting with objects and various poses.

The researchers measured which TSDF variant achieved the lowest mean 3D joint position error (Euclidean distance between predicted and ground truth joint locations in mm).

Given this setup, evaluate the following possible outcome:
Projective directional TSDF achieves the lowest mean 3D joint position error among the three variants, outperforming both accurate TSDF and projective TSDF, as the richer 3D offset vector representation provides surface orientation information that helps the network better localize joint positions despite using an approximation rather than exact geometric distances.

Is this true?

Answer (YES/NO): NO